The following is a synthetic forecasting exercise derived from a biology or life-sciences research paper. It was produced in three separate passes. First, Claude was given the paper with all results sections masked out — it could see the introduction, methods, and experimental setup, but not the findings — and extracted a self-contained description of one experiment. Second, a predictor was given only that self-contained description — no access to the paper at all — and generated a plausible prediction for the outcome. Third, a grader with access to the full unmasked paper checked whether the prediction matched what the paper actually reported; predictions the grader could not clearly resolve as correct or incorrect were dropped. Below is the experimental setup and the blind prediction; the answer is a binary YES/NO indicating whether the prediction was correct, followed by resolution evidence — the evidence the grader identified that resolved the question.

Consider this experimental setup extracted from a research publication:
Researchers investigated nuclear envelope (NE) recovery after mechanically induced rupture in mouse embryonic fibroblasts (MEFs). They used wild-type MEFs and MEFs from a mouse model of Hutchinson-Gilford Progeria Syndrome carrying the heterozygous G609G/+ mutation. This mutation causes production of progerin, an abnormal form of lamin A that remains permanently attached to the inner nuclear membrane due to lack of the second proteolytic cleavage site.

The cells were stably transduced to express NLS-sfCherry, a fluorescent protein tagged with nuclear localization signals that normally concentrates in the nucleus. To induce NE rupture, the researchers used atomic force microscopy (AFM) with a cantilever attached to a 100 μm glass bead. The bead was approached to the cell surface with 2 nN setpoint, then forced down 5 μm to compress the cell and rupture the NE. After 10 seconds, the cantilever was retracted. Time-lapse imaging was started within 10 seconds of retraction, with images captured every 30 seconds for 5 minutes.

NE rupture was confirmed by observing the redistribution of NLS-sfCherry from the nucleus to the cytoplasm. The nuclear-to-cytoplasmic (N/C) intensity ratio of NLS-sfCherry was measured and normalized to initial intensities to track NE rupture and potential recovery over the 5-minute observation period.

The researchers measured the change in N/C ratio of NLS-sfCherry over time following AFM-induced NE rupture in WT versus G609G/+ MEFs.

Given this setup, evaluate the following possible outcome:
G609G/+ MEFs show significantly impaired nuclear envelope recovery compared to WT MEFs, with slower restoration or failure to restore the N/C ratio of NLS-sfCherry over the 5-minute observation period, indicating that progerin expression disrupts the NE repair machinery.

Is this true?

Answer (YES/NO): YES